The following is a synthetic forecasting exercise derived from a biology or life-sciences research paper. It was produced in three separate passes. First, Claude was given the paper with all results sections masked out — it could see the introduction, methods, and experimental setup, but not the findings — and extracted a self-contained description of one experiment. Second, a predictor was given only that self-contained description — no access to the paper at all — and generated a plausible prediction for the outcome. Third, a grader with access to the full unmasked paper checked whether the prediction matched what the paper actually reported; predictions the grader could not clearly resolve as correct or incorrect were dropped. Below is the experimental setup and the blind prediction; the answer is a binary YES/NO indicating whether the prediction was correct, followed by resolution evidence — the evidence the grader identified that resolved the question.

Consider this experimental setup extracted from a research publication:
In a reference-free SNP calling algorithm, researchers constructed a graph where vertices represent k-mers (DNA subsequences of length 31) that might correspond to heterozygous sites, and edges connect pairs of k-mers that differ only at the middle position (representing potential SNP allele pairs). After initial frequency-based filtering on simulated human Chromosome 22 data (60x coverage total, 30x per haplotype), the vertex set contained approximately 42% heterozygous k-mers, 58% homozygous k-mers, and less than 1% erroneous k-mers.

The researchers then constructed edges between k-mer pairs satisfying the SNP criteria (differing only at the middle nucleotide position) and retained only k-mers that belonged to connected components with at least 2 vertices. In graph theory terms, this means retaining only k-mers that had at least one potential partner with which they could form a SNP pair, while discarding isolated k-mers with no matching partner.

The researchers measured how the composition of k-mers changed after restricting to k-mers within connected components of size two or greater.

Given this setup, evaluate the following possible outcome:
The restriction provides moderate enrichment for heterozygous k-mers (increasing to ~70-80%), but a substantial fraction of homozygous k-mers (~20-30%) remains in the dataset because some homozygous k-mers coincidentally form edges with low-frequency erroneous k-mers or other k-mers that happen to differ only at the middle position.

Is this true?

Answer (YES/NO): NO